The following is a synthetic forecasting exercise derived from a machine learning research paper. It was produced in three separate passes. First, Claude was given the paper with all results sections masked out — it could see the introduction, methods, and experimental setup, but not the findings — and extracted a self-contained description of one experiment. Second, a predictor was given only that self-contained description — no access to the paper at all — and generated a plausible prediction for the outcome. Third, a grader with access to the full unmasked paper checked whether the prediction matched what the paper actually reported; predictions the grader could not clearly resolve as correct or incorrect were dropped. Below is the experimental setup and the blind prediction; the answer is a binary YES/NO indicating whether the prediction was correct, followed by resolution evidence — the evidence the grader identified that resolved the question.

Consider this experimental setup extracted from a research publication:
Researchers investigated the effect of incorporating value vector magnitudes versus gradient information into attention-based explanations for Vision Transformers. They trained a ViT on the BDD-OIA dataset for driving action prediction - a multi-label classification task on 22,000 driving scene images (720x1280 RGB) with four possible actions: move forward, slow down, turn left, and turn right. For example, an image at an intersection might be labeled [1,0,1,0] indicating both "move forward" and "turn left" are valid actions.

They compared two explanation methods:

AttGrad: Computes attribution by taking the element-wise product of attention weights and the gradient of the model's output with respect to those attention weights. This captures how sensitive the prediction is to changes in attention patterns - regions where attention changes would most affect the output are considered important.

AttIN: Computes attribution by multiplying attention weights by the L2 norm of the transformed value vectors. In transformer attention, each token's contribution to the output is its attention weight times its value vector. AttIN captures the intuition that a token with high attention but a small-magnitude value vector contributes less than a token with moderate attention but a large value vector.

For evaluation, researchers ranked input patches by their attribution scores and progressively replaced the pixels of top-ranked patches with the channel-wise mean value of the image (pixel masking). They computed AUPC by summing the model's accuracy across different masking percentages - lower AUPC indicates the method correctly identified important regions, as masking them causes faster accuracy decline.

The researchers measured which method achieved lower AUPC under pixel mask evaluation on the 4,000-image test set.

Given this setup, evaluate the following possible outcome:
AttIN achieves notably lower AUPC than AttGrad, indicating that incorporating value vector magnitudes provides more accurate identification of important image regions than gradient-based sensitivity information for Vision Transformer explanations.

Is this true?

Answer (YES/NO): YES